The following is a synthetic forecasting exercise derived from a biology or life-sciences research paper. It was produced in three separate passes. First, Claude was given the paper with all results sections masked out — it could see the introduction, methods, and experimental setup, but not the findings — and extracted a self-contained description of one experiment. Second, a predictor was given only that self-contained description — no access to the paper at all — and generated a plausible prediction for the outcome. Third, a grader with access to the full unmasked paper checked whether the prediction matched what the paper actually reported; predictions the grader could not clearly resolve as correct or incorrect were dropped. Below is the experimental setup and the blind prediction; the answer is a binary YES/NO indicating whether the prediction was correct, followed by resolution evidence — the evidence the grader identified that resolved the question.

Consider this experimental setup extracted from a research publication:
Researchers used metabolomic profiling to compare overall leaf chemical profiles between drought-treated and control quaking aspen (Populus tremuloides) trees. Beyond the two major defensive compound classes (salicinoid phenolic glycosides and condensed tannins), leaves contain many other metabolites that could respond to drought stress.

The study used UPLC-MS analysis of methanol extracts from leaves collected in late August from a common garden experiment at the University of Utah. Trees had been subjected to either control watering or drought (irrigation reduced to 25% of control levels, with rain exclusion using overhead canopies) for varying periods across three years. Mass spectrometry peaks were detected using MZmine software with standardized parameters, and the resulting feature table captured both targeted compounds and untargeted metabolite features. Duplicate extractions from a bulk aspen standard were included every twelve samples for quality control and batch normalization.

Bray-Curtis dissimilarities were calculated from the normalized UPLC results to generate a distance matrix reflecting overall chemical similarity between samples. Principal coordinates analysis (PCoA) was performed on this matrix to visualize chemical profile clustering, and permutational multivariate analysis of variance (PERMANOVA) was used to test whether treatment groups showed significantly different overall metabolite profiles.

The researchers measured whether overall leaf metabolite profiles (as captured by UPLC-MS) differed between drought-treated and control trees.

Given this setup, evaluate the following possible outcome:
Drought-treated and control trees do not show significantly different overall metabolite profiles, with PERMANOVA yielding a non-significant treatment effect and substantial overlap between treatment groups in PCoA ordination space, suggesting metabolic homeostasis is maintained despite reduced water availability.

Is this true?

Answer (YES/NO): NO